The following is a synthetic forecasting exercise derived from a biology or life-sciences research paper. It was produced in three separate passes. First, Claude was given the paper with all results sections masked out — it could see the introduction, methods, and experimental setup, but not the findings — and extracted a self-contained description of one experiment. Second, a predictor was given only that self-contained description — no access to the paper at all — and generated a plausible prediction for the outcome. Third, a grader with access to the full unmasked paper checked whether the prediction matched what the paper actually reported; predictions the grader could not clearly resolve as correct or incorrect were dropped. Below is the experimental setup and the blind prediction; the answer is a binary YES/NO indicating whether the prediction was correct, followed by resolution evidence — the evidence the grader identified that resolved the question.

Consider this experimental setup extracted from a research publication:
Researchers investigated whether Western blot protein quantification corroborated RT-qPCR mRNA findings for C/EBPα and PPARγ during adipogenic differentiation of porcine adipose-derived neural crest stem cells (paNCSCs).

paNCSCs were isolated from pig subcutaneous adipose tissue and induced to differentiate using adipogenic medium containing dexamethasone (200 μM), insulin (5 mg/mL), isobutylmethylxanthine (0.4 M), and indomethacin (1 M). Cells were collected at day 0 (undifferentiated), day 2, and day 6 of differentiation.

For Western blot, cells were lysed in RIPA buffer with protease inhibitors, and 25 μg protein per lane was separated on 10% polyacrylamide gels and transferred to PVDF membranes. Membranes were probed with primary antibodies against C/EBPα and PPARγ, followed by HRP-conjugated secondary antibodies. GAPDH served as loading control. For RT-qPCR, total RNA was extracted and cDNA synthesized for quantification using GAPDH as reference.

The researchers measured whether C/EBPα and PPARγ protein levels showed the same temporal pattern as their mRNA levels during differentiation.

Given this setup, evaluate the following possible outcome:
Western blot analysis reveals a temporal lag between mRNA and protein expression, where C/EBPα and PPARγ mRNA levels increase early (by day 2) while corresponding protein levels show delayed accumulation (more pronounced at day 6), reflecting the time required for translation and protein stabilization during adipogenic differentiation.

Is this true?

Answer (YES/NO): NO